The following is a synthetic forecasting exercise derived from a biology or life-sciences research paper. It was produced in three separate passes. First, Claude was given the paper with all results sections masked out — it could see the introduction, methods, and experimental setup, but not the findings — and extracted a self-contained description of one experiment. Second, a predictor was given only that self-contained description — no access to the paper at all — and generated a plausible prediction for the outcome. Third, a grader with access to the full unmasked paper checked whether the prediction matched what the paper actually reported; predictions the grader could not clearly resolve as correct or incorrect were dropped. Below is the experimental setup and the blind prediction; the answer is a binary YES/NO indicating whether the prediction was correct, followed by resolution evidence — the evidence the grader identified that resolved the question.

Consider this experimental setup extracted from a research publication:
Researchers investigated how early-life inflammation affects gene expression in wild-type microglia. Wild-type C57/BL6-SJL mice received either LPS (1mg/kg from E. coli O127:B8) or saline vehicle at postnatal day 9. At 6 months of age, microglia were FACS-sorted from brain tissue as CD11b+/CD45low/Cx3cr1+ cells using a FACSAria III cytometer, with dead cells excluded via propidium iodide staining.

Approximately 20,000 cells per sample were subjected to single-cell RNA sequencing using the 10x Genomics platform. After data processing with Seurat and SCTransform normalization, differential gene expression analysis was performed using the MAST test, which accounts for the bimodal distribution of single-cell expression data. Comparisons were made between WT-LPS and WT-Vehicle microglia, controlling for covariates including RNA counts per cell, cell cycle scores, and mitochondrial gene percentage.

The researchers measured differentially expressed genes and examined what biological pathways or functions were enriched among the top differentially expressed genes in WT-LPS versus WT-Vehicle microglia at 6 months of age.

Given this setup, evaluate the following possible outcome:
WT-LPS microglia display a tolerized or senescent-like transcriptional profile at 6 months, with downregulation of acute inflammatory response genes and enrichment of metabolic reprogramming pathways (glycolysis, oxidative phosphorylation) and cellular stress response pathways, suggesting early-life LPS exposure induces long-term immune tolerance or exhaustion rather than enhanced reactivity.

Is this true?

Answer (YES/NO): NO